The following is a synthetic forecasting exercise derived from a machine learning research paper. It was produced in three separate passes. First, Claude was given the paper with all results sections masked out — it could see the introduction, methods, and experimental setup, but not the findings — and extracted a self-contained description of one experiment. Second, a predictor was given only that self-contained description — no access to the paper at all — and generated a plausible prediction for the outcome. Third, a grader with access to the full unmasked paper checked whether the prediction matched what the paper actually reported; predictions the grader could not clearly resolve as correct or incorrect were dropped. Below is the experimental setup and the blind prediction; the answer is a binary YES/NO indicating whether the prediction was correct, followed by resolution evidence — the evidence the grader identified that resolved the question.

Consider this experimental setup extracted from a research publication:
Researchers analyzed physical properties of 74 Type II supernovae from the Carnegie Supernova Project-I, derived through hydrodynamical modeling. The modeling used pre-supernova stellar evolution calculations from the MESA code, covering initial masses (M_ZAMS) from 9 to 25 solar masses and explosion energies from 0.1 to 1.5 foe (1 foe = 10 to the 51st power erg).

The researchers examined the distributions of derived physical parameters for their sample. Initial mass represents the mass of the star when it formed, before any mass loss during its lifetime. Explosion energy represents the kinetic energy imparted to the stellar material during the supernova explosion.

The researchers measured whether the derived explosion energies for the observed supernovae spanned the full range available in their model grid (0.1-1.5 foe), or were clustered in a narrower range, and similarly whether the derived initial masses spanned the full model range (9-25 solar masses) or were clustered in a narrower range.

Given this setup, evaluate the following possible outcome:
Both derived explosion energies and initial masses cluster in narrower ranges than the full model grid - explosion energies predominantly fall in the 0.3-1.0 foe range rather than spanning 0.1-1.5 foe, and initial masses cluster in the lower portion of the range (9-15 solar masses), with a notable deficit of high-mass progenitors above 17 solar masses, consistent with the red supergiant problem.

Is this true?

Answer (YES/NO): NO